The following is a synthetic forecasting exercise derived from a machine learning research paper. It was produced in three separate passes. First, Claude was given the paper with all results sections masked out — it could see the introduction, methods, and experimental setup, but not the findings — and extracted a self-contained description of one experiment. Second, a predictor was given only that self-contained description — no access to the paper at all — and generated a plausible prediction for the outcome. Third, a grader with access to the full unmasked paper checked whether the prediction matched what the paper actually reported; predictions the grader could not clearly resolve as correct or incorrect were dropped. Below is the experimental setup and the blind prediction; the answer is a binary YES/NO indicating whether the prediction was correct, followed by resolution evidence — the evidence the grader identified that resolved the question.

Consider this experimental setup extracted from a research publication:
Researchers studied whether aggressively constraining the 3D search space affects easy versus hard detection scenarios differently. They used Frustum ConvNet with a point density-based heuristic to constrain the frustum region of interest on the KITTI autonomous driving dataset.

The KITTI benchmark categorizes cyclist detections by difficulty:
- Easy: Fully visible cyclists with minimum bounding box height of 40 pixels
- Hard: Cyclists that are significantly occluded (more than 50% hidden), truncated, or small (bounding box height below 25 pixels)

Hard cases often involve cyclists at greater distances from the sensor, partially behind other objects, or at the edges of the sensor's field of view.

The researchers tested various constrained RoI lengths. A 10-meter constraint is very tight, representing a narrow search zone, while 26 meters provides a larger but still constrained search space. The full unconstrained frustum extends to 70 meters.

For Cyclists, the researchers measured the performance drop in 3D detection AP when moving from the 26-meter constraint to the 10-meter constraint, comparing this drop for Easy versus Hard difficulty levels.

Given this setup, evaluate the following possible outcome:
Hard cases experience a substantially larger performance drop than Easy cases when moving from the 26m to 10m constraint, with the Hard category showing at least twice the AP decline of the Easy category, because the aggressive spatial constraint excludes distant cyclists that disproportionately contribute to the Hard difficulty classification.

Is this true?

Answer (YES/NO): YES